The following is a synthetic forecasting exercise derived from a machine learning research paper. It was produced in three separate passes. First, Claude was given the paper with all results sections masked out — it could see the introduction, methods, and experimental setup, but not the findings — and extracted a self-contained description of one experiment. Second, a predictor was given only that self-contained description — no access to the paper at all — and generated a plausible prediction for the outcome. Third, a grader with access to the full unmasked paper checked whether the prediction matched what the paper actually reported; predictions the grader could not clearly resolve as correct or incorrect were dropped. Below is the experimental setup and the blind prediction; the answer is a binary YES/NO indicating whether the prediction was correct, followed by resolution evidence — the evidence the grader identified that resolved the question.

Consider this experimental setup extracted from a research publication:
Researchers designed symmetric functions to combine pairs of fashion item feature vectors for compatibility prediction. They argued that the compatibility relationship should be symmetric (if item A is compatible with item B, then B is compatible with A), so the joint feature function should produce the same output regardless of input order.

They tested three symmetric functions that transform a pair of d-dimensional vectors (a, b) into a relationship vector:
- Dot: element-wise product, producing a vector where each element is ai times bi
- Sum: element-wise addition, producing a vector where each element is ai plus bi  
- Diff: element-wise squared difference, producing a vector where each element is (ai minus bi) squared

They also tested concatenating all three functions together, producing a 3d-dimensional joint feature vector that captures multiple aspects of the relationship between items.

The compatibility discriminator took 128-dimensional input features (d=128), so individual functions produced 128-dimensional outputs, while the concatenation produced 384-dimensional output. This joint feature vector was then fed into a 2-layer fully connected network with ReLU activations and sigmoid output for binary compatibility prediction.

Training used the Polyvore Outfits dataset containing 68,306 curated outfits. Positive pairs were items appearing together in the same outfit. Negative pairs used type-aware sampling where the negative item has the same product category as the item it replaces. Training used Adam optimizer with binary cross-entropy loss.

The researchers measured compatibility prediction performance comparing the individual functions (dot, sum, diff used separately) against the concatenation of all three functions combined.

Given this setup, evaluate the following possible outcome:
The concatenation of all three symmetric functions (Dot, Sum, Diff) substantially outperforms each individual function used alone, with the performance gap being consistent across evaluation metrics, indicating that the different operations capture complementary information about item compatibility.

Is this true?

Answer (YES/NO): NO